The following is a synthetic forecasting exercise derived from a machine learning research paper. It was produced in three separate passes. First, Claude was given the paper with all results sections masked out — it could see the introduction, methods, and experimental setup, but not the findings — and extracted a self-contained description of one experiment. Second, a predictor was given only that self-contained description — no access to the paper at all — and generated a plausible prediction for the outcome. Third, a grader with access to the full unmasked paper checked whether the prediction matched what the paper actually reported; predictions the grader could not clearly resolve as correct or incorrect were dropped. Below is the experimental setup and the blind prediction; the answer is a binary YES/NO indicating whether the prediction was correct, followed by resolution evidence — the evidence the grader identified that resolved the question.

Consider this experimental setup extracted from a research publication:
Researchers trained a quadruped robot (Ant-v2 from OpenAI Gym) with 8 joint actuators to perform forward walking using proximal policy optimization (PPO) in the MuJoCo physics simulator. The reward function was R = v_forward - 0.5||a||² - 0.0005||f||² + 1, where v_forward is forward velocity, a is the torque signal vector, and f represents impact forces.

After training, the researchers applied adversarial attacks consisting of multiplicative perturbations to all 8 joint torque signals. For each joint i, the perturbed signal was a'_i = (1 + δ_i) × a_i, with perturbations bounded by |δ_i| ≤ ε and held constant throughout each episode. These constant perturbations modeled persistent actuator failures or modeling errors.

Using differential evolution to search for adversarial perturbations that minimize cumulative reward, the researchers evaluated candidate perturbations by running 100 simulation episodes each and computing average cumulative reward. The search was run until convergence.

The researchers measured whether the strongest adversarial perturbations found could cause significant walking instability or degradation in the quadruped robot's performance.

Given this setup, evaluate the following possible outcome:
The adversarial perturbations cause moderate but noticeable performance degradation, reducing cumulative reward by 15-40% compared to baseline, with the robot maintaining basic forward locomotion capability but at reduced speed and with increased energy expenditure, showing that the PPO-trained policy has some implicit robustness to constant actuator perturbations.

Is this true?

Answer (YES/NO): NO